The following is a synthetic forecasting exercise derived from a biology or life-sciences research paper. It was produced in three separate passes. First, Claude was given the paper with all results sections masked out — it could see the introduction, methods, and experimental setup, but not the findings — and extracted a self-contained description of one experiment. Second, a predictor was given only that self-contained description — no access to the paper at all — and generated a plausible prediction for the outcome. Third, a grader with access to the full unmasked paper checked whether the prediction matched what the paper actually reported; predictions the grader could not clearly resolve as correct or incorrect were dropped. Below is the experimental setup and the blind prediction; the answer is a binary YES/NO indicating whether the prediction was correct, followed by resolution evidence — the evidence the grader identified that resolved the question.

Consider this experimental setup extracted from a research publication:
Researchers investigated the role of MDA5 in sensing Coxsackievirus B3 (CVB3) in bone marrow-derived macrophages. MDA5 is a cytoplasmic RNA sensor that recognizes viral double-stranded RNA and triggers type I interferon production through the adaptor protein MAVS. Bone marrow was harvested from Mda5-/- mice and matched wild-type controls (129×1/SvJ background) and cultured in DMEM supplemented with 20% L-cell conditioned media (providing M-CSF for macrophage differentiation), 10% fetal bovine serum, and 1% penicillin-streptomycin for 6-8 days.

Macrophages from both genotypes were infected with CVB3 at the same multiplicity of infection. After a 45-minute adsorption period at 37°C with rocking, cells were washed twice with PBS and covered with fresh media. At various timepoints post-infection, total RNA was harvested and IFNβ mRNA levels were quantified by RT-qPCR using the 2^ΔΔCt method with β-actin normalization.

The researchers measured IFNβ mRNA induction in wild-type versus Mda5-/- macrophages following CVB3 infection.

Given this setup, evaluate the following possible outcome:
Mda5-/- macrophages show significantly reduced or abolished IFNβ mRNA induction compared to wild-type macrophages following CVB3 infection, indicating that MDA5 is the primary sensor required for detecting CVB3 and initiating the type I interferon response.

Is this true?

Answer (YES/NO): YES